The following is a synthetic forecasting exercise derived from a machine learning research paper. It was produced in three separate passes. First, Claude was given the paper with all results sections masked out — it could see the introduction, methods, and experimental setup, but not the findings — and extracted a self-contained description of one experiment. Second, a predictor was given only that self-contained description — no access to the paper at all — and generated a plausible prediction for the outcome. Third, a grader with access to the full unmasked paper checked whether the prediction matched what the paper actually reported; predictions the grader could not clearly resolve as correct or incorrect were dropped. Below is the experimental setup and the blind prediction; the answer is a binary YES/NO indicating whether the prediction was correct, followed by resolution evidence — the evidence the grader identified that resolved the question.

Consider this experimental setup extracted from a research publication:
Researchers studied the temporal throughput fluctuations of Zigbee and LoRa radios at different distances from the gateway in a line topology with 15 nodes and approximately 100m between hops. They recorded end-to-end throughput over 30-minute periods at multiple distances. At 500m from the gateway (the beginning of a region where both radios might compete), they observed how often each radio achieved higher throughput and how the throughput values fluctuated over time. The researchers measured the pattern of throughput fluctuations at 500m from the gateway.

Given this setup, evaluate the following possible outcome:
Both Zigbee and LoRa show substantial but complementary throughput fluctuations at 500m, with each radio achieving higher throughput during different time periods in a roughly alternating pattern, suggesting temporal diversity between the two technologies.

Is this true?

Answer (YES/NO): NO